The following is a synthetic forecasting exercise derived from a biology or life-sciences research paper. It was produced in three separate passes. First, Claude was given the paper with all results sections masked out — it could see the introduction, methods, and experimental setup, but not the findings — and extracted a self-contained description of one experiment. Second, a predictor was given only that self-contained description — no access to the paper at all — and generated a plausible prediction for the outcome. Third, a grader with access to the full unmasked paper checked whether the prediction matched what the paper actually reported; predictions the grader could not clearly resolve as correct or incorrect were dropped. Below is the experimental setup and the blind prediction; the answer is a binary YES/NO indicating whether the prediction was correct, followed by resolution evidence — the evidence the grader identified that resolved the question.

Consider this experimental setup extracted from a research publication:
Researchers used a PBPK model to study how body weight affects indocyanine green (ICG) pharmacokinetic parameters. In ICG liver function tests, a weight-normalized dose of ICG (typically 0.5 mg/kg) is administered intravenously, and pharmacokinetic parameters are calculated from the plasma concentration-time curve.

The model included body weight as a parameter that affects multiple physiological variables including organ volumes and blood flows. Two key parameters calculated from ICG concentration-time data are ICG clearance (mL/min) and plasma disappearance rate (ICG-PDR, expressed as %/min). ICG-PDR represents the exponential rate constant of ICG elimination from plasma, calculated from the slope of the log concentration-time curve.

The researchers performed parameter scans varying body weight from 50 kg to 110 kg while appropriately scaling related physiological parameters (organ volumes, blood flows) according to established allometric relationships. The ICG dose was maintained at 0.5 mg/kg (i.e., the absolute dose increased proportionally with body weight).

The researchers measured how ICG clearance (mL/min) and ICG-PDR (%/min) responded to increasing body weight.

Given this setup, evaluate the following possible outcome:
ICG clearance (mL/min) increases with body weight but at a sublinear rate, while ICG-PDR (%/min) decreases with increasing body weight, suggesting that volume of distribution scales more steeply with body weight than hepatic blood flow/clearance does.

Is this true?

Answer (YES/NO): NO